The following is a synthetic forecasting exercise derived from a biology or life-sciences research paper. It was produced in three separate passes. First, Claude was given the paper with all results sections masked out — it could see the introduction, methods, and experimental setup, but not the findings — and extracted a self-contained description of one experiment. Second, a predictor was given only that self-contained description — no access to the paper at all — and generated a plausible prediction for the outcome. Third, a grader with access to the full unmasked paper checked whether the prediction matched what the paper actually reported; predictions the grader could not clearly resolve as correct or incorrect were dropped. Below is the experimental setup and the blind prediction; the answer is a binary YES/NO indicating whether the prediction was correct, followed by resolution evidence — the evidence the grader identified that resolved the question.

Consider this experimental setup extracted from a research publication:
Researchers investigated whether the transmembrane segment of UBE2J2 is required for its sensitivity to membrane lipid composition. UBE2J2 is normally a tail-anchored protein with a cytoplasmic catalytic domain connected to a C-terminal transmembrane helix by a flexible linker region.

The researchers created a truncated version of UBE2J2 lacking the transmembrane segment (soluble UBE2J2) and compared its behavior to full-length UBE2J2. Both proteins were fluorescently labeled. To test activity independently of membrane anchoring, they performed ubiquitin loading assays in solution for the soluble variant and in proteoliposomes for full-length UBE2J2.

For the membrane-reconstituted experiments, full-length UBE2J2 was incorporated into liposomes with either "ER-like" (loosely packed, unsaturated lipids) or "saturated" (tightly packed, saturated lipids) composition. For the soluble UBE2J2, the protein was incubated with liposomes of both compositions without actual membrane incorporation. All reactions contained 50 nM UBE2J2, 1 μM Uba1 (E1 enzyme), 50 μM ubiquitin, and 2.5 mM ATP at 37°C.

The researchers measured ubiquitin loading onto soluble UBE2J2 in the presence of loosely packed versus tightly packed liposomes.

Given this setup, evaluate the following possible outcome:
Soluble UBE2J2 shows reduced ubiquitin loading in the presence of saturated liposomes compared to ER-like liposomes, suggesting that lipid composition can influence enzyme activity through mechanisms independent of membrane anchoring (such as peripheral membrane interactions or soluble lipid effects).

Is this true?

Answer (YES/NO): NO